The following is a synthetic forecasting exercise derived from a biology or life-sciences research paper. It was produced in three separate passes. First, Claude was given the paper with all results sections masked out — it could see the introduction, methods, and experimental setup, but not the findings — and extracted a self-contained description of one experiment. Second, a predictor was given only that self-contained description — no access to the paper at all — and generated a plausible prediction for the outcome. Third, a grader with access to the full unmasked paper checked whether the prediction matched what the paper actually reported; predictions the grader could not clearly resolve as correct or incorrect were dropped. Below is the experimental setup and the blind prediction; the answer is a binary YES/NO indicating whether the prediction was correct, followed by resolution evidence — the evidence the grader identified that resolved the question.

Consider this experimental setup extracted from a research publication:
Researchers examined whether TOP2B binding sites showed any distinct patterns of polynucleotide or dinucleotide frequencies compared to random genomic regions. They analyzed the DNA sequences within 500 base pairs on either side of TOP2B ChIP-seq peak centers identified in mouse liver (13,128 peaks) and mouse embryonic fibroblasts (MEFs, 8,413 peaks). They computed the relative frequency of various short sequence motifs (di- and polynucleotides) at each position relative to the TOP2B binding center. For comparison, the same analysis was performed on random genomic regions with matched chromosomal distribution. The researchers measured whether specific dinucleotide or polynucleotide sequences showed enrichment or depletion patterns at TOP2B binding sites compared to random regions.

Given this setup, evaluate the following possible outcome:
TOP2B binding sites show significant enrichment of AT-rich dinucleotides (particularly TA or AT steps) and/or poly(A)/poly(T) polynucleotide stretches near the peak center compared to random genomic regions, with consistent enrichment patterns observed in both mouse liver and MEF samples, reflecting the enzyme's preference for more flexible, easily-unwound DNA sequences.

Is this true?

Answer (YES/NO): NO